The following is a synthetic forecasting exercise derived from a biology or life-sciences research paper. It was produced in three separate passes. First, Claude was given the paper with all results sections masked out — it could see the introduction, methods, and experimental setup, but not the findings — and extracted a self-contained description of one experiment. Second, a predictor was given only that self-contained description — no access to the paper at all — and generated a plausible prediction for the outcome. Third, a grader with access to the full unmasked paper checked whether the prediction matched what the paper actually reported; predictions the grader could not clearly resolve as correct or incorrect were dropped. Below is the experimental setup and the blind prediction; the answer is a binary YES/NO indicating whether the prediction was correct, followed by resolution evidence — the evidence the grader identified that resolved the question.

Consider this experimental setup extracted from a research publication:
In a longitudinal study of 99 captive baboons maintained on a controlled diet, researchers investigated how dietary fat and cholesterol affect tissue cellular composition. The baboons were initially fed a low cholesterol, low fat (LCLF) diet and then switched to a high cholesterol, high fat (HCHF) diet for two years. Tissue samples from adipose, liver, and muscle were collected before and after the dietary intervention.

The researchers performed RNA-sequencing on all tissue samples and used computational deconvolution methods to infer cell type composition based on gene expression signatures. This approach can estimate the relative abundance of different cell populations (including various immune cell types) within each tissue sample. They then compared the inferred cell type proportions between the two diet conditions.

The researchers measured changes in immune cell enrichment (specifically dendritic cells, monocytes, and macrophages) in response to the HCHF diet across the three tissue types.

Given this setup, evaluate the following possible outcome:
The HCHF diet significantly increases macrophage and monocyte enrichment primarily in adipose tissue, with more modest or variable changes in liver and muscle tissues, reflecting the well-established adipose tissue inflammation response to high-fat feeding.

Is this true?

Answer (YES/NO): NO